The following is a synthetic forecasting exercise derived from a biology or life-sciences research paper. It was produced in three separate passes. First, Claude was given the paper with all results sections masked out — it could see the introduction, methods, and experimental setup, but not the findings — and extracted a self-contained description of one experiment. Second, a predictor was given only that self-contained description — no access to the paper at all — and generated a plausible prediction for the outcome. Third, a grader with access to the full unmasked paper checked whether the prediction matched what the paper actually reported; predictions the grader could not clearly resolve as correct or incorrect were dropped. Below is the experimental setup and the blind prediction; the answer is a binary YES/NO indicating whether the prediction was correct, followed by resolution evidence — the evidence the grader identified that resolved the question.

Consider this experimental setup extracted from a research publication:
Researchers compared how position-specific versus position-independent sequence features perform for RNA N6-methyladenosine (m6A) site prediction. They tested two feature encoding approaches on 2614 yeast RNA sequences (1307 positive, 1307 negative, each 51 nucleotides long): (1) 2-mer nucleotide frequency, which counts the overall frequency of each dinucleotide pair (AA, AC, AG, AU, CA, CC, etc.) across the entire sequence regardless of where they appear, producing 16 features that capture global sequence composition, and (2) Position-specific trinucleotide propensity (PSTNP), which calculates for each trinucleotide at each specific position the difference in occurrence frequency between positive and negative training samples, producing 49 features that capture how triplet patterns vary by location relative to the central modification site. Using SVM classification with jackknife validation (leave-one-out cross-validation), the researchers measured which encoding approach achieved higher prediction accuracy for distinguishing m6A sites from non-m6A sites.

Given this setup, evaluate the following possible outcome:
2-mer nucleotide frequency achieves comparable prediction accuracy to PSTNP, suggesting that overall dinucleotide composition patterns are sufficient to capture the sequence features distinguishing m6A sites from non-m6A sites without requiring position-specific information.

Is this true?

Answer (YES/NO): NO